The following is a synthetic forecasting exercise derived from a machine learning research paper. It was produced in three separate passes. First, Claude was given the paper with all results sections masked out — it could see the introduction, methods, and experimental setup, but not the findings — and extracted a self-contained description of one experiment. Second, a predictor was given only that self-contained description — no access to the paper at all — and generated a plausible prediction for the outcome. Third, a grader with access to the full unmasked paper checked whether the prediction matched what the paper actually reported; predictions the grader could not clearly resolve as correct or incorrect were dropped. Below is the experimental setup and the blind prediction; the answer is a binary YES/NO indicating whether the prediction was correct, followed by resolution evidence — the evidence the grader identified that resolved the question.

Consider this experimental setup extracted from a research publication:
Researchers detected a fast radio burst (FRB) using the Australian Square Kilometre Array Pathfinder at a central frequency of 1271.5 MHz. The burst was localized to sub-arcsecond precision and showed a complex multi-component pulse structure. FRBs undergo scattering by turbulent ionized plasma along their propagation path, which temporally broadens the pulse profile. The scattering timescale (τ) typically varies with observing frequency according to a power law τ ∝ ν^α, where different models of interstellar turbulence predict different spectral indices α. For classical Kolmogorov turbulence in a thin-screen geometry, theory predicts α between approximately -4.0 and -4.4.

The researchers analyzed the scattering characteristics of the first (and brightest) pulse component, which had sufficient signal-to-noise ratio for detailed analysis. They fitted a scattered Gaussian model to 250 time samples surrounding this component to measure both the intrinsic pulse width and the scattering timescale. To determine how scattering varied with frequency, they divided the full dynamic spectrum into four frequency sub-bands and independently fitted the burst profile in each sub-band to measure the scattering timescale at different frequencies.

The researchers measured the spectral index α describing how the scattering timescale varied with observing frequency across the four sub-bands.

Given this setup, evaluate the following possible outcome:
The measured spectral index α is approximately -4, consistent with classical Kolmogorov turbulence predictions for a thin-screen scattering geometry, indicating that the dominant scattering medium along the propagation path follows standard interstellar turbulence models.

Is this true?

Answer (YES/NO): YES